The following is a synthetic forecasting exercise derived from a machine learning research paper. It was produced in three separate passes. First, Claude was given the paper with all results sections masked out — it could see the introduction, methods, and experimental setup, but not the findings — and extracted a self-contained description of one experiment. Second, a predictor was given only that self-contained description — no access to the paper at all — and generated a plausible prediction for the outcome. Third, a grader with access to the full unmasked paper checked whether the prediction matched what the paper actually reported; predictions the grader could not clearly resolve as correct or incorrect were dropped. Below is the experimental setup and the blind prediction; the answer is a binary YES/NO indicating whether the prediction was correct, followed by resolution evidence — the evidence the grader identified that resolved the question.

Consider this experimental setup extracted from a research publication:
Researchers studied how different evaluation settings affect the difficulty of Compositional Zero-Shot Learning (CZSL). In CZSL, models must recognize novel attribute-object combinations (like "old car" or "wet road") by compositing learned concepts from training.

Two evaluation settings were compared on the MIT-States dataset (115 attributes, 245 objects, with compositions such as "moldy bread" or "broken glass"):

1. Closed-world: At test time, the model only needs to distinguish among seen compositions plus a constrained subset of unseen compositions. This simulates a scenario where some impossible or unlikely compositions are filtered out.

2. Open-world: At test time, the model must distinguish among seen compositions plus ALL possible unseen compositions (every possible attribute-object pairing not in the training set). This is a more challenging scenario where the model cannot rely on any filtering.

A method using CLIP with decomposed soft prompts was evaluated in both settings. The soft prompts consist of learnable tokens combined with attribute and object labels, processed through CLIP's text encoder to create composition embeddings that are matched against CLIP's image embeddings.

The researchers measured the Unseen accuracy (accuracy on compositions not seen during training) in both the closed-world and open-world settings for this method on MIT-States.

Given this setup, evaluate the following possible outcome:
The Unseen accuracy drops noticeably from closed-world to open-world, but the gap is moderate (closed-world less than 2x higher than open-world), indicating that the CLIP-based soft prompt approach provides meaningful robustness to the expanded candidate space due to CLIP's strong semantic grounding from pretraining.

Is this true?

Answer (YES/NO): NO